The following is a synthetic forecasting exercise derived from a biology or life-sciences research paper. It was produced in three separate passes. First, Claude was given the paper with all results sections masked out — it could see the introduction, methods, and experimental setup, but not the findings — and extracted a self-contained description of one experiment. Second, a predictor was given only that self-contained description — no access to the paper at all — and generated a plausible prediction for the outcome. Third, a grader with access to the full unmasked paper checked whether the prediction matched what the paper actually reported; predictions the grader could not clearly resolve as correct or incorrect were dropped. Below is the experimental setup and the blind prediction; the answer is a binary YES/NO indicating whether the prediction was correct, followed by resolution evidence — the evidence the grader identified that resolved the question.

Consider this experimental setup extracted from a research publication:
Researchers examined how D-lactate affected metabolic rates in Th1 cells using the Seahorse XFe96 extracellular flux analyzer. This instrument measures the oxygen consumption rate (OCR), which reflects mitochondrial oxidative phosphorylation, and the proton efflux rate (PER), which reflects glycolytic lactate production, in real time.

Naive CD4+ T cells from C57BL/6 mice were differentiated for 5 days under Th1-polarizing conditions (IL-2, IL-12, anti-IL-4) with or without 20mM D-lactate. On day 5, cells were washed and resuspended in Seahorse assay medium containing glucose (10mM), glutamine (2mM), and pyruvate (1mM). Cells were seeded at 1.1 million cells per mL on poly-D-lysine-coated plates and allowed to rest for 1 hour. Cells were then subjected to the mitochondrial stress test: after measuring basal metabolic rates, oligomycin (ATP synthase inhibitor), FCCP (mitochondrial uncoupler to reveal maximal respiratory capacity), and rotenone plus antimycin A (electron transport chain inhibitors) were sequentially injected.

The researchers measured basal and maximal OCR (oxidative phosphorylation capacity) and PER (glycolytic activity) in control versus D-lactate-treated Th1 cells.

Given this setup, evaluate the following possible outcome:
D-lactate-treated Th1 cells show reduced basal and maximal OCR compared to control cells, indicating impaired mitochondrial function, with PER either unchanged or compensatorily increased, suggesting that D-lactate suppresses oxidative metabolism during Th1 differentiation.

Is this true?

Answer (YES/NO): NO